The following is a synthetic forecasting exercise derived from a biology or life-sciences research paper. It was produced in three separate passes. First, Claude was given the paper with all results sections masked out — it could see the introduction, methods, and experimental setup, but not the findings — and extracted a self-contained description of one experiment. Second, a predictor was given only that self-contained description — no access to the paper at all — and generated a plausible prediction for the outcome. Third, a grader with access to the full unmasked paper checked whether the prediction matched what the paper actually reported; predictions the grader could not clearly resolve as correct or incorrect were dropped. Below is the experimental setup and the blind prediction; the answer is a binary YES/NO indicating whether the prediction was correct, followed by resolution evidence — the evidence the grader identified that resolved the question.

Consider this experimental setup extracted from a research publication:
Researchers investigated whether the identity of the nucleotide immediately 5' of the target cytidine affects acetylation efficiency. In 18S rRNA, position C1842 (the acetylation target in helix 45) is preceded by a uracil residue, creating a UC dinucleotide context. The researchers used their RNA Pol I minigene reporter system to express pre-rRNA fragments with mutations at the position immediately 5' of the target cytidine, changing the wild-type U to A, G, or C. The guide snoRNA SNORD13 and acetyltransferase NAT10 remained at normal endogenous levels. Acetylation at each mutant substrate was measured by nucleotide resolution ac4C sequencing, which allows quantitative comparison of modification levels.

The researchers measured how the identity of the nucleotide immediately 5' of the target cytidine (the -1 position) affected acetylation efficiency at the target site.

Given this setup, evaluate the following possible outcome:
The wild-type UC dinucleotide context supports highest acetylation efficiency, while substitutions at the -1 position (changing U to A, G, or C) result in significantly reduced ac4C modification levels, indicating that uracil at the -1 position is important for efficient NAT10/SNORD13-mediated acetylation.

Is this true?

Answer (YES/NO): NO